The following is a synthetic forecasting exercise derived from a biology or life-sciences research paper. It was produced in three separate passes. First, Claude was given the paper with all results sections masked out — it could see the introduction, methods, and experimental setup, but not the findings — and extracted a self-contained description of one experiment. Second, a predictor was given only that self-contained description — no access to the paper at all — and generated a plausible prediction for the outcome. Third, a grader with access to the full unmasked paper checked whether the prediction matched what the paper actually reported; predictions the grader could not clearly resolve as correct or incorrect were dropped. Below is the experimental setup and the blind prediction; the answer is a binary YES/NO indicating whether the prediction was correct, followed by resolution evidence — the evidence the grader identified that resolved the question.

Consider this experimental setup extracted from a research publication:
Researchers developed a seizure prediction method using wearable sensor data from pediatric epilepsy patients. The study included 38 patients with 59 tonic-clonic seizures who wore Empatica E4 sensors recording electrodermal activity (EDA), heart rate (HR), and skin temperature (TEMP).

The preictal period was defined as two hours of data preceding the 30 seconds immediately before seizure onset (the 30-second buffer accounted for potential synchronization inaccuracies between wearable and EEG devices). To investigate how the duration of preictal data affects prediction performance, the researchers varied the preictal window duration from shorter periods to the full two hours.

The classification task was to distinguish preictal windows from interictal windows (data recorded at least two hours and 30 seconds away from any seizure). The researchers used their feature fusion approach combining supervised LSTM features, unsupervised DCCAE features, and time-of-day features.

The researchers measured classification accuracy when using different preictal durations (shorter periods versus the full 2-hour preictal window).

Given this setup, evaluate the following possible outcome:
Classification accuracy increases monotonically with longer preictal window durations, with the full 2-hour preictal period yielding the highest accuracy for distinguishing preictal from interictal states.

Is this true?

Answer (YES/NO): NO